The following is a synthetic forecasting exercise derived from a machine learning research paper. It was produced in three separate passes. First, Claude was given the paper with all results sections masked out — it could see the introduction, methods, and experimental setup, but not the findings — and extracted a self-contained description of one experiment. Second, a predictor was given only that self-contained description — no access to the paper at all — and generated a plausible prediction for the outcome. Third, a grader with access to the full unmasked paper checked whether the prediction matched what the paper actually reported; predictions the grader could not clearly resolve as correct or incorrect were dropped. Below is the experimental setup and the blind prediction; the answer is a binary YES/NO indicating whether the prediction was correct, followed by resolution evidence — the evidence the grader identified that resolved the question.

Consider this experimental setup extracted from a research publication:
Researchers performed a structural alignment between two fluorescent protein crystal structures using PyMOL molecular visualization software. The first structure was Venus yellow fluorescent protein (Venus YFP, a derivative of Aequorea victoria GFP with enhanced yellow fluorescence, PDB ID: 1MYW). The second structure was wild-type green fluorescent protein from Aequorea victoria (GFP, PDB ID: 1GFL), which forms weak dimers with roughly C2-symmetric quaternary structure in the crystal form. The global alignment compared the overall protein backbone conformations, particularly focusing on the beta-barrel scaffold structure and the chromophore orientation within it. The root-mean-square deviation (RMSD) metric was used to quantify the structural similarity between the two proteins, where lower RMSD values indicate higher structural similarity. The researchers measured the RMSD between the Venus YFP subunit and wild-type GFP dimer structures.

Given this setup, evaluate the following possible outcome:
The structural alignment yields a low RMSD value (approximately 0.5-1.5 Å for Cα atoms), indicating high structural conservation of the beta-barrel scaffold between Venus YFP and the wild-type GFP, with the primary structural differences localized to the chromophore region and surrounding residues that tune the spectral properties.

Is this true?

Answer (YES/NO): NO